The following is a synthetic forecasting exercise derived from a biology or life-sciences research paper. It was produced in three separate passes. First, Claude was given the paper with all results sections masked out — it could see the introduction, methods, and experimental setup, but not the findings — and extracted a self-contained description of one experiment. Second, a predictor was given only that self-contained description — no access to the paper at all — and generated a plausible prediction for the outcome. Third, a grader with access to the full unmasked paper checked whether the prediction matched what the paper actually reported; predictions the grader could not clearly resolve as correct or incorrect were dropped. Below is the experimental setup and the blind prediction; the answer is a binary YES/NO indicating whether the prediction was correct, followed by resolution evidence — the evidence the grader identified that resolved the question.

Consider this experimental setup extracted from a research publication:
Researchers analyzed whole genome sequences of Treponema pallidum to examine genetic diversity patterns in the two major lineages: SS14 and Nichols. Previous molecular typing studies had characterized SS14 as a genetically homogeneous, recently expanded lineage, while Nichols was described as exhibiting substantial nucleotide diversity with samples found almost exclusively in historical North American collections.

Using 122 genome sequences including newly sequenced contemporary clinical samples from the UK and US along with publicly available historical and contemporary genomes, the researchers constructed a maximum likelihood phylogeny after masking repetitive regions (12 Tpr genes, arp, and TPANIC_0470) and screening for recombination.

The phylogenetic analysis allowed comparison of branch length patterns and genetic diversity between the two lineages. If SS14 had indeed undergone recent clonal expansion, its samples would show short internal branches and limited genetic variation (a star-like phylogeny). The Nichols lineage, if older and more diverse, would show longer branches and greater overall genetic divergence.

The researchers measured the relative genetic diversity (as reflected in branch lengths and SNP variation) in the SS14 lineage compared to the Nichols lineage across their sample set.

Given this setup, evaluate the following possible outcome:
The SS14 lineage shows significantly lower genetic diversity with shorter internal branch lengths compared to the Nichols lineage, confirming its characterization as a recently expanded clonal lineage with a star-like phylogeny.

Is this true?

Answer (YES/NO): NO